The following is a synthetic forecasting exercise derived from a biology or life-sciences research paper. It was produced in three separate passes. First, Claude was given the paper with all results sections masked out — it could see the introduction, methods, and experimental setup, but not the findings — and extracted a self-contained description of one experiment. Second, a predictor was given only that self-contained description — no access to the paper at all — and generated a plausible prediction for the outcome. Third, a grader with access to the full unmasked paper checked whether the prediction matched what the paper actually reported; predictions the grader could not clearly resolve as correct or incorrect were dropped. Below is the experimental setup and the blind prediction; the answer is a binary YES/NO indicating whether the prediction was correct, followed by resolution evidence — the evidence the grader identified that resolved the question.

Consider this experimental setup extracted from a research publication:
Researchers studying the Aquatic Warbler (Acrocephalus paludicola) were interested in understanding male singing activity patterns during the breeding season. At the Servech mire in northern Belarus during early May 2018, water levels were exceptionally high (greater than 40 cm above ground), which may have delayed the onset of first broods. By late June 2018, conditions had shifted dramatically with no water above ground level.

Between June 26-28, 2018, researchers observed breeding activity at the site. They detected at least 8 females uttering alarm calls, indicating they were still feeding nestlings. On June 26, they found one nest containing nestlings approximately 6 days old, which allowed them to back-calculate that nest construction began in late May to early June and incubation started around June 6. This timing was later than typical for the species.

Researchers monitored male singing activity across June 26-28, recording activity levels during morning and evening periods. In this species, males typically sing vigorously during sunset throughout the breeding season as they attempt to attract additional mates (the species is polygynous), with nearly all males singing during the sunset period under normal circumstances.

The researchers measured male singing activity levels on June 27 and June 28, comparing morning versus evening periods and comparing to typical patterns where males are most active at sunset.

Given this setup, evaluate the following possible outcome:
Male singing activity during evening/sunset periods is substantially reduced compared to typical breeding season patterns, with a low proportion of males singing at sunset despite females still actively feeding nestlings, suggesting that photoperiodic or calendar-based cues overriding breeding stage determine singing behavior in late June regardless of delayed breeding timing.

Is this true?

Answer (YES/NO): NO